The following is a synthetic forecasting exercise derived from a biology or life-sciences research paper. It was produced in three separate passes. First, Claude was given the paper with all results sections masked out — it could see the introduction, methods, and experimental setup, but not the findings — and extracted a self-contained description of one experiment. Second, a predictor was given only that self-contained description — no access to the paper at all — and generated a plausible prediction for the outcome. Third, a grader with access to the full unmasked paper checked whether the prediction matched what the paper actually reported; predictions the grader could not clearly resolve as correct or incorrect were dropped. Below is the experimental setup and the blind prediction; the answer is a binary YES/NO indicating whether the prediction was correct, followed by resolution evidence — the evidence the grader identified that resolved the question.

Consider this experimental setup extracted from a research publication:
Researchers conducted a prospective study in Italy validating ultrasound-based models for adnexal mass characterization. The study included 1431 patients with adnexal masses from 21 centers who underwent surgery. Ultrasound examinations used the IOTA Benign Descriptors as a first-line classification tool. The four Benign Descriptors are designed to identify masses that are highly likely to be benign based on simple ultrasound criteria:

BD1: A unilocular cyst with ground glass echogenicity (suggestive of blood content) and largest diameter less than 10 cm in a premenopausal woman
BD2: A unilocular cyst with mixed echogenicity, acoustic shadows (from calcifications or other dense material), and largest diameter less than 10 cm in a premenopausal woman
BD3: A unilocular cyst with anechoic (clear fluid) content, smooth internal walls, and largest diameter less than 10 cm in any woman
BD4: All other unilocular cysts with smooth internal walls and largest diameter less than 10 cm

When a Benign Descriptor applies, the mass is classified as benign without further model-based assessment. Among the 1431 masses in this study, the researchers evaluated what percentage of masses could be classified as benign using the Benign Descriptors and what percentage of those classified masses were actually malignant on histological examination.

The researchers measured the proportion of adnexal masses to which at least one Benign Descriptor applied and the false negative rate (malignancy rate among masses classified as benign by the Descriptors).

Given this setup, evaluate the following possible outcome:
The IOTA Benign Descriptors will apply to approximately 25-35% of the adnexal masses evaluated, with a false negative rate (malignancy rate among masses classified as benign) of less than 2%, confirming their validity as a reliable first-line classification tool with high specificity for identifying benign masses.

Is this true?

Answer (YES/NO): NO